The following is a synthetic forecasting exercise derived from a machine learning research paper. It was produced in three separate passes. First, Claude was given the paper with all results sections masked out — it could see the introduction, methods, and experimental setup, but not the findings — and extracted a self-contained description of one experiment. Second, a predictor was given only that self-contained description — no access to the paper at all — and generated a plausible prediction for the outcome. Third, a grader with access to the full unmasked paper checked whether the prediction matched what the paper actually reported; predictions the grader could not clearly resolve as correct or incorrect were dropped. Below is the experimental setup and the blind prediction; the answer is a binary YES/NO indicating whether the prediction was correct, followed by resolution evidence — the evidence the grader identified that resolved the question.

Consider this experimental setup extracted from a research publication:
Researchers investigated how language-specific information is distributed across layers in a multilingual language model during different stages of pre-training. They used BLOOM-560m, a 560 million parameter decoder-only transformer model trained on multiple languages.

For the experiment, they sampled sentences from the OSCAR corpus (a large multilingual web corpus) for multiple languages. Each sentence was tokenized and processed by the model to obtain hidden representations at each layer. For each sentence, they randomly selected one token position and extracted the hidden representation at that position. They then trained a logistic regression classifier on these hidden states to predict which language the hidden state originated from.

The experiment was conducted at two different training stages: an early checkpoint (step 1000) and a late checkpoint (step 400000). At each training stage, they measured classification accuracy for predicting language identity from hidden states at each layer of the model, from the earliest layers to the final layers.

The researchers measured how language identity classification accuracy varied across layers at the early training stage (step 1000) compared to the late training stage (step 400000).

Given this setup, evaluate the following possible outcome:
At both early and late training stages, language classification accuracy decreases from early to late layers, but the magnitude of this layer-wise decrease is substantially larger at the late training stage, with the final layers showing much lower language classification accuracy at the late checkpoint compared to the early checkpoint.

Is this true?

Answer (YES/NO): NO